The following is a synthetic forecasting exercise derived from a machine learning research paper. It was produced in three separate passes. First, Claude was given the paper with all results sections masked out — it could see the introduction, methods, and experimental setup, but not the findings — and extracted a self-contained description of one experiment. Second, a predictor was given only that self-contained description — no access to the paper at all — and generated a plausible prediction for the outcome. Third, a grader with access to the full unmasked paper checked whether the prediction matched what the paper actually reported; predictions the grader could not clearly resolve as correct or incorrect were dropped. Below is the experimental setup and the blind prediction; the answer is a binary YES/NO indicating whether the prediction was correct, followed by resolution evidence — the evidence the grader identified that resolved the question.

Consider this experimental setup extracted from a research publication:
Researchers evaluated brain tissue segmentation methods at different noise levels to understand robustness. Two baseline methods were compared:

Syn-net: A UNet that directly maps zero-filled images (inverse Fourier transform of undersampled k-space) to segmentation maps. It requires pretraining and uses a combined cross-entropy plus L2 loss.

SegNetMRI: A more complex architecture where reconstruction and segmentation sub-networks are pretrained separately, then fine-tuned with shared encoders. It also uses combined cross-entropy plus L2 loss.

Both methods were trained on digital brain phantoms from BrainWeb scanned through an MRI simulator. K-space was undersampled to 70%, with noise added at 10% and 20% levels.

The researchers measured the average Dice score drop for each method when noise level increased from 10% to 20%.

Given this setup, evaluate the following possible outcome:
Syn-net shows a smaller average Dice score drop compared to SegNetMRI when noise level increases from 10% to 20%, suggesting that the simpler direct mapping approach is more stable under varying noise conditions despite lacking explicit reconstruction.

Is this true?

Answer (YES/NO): YES